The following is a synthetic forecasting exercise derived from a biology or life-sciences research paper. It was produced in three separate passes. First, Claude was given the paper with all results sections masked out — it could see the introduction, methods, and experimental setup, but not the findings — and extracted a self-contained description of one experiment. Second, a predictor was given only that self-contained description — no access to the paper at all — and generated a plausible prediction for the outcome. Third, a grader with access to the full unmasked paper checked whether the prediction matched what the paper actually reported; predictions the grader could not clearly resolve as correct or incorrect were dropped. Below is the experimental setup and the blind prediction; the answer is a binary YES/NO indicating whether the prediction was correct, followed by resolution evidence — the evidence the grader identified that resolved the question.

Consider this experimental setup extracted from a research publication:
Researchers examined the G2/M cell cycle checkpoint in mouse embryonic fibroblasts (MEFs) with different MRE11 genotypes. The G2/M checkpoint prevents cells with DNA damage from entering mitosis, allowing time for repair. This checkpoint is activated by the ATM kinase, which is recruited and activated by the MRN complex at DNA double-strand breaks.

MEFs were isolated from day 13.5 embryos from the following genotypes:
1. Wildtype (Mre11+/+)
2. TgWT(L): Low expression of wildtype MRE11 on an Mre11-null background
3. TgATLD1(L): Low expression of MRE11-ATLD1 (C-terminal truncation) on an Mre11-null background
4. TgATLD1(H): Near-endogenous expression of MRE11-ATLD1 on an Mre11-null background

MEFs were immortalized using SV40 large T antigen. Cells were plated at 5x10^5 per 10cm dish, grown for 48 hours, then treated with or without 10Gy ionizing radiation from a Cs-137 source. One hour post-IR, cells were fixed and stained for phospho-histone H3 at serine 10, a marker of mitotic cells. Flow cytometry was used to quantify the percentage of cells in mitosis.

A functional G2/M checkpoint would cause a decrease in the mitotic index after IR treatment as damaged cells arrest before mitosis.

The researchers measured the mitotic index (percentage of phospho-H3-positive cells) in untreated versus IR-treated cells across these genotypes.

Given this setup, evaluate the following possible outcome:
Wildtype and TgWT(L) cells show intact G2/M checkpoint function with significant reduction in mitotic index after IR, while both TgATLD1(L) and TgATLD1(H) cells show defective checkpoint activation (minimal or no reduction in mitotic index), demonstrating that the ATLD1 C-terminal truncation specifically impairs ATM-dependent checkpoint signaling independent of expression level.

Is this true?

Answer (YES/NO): NO